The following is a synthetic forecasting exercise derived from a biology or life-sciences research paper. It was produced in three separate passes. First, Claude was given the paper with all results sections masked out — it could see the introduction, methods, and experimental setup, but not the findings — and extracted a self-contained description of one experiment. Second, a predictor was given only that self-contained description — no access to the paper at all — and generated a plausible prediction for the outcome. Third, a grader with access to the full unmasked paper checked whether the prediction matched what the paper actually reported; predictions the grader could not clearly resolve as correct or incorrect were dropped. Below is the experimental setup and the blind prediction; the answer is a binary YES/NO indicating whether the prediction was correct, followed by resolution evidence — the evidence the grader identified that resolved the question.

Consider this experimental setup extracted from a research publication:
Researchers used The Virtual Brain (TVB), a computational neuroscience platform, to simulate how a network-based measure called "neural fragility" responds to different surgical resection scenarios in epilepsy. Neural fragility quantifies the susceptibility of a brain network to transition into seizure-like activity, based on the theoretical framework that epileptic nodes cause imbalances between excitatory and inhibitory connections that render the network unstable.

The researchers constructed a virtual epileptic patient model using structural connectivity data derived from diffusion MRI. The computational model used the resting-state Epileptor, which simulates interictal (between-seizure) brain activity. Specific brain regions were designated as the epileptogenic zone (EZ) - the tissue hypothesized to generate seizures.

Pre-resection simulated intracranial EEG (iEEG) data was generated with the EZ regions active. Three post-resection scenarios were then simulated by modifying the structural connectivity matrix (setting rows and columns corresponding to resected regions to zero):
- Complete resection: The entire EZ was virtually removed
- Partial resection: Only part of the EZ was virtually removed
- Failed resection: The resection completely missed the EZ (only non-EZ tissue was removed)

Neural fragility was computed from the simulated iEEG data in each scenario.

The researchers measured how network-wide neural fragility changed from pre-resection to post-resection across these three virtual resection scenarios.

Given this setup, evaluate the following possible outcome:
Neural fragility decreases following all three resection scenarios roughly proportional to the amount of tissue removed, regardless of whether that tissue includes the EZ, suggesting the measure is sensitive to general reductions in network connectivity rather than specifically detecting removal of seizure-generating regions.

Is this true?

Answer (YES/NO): NO